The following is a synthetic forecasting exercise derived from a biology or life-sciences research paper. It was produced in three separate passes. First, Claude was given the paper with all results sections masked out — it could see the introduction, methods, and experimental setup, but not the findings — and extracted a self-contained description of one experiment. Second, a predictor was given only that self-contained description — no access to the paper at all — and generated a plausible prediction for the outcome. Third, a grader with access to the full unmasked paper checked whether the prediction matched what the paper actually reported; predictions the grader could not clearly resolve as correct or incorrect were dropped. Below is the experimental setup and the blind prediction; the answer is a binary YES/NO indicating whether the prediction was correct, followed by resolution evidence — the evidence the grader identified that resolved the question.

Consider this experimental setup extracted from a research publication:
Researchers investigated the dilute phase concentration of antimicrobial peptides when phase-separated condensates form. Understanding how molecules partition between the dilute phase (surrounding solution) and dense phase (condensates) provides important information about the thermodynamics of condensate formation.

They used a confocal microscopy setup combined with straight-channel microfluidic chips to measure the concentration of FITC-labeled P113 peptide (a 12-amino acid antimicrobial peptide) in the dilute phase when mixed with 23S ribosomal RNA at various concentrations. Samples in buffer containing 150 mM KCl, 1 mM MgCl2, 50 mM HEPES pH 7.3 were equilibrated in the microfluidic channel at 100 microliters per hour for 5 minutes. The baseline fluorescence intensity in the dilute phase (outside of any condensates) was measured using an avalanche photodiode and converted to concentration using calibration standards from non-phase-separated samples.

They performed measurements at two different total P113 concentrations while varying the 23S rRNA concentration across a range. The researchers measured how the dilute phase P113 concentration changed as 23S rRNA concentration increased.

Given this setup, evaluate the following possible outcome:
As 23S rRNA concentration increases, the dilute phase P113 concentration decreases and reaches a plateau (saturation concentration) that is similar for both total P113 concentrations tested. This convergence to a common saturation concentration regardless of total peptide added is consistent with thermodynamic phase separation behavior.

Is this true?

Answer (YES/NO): NO